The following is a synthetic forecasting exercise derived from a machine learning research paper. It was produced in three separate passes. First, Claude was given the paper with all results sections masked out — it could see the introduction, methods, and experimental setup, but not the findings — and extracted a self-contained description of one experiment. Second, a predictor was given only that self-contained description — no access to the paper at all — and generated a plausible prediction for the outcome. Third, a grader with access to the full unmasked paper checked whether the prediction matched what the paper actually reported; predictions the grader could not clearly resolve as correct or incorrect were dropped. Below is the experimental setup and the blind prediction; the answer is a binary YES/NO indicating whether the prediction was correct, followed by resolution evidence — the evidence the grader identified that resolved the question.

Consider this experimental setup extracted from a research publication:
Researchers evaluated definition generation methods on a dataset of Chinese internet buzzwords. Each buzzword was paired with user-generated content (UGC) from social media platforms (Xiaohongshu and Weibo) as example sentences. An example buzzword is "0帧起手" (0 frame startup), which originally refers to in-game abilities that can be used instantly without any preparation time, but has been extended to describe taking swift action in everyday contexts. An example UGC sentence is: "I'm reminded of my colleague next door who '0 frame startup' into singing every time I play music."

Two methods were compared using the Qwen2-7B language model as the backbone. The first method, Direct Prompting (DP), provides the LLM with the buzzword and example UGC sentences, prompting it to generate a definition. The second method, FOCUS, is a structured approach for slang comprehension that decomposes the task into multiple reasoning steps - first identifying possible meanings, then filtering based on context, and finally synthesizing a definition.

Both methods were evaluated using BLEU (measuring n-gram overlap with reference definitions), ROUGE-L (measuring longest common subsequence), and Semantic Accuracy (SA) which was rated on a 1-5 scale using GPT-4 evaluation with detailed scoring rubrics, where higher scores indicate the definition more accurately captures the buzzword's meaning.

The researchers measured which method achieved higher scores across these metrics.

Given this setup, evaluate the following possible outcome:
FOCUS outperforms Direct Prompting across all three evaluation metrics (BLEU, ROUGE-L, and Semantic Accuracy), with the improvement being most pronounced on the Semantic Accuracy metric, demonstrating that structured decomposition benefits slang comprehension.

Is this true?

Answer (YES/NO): NO